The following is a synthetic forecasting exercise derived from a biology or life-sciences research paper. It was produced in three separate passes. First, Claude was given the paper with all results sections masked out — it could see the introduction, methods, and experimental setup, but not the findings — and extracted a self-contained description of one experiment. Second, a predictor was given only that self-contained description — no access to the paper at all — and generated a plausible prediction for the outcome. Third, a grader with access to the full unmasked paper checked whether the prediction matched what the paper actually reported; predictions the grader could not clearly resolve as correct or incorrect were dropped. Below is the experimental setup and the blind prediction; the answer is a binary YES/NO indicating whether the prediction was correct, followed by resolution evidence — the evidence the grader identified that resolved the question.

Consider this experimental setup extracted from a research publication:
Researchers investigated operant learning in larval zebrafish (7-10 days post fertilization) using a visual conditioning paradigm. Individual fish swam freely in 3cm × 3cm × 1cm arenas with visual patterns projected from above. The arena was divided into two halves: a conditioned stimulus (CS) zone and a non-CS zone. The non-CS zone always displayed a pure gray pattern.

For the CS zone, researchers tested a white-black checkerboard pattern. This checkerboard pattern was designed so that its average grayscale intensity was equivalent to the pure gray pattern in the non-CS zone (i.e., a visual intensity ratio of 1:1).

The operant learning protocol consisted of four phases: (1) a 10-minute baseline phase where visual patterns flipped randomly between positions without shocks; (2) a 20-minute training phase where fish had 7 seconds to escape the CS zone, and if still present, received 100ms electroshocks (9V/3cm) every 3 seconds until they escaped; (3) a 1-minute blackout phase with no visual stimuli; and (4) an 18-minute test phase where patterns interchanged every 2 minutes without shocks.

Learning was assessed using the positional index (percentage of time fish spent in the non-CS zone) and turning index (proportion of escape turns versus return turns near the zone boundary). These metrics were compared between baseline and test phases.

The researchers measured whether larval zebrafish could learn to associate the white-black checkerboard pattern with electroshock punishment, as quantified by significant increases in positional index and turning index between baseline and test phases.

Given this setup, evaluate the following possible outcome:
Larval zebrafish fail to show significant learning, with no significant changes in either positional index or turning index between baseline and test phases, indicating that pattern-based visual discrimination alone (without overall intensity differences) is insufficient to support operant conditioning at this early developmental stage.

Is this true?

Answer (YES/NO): YES